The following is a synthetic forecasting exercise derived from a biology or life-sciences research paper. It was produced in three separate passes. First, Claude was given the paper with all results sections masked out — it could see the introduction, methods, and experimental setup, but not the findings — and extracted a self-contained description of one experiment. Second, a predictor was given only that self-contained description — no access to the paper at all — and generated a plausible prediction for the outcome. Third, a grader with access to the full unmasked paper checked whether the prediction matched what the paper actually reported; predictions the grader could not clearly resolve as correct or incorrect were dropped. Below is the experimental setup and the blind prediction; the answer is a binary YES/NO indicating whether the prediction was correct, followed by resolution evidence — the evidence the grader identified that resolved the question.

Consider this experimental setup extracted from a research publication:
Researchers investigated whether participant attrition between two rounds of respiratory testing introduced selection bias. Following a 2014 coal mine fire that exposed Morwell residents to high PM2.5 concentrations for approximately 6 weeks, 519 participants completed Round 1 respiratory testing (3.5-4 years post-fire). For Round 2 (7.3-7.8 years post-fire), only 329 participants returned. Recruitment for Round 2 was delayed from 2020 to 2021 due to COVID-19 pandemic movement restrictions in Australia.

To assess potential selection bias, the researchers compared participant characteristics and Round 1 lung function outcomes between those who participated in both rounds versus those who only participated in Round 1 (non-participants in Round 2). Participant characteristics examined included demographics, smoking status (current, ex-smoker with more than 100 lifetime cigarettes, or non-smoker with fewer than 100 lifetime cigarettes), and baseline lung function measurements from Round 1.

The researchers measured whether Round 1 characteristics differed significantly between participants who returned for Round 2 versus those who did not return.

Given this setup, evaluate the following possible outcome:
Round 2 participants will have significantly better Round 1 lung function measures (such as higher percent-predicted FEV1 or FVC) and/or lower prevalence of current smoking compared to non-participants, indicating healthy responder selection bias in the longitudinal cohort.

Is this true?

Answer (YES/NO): YES